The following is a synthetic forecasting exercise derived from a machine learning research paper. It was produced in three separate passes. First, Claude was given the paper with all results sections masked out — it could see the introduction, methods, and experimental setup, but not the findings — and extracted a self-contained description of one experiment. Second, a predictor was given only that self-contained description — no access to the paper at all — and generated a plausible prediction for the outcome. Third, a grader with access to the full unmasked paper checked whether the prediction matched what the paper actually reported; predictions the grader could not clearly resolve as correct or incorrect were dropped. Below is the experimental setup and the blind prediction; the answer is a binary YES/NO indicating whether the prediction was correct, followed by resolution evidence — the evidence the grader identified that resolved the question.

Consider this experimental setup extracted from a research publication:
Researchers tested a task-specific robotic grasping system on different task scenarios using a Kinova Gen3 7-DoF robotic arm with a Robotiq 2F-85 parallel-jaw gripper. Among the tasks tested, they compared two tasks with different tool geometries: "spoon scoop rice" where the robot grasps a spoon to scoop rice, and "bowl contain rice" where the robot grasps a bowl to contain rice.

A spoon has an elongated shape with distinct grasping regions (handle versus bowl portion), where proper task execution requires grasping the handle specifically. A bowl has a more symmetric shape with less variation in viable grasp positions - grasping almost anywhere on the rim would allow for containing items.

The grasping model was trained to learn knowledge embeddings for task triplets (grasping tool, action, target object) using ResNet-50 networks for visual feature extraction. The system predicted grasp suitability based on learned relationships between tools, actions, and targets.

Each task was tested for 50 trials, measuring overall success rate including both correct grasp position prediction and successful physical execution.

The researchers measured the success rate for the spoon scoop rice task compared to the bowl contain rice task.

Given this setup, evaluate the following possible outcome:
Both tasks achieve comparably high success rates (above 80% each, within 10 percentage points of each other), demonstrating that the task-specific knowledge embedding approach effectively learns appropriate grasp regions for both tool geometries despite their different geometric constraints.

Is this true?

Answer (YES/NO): NO